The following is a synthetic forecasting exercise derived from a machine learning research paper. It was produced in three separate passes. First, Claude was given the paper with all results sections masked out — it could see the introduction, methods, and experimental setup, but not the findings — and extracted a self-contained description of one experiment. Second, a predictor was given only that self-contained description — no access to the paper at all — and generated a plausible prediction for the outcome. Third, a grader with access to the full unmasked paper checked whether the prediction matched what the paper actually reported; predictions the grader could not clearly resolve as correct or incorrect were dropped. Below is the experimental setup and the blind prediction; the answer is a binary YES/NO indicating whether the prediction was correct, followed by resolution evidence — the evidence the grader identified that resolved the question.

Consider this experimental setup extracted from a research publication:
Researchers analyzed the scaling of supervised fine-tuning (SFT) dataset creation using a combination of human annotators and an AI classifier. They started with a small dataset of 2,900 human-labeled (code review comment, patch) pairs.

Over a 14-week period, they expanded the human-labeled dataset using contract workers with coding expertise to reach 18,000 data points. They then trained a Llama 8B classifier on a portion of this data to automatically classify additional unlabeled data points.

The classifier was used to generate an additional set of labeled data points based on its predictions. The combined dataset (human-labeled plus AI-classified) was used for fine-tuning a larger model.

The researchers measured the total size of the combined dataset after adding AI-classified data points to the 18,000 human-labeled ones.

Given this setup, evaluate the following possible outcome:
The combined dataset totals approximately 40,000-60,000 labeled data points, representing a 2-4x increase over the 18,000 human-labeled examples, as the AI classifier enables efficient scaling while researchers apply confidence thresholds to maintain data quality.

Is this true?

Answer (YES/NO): NO